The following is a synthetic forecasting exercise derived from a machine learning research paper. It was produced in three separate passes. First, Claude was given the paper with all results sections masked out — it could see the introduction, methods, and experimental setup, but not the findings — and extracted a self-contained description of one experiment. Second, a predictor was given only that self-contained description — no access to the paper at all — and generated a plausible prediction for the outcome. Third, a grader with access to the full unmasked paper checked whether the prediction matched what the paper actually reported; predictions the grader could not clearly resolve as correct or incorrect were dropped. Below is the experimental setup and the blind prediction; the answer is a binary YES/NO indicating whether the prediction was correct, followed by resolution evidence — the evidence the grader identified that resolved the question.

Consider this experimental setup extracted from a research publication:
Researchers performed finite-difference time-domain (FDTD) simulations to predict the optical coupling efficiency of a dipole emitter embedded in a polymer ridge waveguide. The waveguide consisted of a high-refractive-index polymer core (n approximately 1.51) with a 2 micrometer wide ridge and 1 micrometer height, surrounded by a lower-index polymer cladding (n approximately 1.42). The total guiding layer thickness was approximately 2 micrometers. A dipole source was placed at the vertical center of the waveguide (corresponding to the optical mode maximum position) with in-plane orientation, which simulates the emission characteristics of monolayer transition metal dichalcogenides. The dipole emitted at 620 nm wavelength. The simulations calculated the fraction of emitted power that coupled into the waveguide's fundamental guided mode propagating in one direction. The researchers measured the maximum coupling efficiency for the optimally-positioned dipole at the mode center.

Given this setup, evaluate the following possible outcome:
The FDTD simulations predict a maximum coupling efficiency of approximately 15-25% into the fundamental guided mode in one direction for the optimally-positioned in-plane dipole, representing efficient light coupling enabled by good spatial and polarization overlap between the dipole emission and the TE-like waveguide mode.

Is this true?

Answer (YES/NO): NO